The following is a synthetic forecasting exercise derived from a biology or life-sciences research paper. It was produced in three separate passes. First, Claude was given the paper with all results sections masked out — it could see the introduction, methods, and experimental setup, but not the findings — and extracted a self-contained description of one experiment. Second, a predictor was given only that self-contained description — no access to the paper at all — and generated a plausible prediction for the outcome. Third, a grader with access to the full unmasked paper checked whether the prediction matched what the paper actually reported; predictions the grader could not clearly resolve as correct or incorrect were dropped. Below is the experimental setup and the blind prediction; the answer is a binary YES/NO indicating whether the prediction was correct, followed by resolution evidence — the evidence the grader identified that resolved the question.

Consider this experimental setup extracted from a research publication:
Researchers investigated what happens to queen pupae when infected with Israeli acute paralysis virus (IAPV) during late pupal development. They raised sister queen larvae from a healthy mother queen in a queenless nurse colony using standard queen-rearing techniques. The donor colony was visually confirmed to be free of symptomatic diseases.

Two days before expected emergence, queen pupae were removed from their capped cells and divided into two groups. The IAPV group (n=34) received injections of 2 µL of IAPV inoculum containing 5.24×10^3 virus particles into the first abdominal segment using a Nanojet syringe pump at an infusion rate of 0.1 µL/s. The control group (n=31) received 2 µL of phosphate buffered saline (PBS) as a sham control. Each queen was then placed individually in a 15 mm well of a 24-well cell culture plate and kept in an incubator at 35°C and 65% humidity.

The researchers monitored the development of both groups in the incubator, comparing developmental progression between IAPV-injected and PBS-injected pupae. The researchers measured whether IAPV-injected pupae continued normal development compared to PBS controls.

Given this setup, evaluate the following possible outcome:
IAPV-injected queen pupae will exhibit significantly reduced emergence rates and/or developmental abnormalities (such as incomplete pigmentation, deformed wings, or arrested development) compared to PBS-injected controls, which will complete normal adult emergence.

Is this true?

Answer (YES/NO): YES